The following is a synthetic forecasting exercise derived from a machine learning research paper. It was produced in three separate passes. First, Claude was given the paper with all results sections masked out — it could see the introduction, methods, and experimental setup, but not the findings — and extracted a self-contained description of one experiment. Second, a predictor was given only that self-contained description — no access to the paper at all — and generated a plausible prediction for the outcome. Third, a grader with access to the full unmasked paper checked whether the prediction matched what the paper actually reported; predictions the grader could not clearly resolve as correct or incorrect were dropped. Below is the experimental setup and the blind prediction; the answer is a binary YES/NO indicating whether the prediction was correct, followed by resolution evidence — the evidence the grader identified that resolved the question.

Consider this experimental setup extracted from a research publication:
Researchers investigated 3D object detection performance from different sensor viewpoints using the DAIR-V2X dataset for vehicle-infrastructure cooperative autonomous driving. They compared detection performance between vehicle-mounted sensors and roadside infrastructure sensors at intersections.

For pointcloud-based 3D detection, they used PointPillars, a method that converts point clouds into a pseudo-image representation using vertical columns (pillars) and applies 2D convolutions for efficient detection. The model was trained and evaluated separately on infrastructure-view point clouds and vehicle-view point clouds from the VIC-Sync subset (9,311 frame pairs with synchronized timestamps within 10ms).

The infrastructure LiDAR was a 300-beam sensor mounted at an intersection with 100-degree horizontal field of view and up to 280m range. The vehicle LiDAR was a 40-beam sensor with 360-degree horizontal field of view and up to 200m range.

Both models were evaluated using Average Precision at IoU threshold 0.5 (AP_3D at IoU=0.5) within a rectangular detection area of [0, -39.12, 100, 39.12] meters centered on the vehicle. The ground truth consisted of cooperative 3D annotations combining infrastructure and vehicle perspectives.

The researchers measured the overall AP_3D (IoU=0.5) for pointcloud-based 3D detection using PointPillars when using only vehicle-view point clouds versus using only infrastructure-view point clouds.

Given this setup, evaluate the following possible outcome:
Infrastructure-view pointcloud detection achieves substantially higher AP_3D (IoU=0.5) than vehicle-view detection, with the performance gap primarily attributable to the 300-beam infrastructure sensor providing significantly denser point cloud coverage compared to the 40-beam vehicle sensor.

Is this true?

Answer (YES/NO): NO